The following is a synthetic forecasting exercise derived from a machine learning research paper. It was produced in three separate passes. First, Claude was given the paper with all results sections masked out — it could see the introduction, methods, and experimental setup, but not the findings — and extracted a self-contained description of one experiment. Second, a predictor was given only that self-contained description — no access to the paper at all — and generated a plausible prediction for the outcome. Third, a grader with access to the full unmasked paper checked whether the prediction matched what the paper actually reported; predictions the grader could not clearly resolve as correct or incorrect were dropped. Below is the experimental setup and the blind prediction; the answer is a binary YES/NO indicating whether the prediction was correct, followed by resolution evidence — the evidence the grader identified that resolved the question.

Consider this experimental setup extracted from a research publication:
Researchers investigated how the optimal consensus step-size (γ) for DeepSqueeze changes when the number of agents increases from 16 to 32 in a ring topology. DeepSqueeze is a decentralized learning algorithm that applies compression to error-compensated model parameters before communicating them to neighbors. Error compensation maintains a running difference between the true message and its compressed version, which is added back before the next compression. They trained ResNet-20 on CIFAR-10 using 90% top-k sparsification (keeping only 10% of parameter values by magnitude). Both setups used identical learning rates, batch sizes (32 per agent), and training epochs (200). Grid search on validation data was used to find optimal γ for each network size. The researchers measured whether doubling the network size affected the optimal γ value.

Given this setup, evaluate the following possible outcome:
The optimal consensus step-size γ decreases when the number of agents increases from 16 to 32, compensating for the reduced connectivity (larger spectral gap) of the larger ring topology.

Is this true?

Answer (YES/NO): NO